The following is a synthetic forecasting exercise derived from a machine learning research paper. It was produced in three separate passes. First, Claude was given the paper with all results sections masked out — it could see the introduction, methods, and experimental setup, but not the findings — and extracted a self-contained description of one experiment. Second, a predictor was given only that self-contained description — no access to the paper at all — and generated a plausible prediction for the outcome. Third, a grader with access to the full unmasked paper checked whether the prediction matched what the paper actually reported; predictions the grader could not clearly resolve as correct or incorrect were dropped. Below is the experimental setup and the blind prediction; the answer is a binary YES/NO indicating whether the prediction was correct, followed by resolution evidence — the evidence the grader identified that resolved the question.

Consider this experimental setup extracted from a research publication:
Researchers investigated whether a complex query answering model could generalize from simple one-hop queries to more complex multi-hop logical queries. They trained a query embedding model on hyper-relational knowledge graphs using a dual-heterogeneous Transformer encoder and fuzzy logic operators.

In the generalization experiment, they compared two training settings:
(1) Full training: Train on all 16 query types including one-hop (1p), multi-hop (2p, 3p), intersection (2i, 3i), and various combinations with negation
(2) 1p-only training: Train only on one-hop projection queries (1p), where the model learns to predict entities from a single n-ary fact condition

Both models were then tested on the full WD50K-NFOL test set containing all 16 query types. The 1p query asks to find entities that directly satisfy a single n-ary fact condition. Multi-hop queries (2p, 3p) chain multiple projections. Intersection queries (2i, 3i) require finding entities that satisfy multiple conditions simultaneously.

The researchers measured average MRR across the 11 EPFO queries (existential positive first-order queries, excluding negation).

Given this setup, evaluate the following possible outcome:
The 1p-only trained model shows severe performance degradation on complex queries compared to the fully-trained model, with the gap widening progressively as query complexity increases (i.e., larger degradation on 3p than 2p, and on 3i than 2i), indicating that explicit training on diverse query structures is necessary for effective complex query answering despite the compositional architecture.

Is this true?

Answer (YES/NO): NO